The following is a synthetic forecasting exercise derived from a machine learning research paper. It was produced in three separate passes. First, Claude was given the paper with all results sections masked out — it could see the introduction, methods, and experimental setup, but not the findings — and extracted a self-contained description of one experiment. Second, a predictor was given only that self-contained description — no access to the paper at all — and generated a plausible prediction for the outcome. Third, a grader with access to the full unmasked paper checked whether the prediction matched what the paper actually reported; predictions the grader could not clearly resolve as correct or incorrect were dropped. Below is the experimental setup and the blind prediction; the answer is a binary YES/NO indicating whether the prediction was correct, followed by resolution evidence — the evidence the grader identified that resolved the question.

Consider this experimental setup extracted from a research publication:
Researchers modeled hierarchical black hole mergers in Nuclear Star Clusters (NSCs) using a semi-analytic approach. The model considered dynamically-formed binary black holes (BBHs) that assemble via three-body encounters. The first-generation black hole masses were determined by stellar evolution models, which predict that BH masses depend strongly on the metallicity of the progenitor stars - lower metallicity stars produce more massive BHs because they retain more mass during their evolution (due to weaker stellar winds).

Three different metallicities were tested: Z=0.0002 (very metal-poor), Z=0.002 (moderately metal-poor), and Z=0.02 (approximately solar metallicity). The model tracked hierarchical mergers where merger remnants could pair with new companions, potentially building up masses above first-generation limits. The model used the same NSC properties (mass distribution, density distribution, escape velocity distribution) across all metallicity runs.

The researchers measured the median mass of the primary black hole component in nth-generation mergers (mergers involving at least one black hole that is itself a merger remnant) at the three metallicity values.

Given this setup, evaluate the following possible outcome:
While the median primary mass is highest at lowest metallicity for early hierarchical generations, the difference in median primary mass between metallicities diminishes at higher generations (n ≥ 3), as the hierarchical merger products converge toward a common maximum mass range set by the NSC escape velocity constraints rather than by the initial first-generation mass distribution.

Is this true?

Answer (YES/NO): NO